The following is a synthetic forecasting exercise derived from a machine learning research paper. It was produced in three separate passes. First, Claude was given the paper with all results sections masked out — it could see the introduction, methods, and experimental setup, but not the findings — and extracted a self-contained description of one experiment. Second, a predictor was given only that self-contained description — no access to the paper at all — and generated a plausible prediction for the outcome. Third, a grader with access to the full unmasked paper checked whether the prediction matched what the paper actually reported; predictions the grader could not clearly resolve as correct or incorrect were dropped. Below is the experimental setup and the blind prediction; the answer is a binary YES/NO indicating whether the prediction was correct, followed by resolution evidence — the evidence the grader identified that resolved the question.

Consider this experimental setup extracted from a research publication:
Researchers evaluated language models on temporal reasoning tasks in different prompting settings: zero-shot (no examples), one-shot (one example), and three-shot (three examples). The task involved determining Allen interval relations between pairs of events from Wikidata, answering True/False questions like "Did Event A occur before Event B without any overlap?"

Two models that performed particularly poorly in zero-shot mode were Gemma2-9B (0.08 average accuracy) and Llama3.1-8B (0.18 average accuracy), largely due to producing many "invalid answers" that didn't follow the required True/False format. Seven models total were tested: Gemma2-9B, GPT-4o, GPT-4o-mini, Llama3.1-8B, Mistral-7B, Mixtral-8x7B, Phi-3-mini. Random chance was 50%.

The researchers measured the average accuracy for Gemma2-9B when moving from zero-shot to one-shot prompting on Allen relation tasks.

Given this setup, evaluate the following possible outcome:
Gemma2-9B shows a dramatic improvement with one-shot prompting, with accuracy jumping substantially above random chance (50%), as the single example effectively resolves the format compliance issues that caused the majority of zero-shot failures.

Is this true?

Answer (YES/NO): YES